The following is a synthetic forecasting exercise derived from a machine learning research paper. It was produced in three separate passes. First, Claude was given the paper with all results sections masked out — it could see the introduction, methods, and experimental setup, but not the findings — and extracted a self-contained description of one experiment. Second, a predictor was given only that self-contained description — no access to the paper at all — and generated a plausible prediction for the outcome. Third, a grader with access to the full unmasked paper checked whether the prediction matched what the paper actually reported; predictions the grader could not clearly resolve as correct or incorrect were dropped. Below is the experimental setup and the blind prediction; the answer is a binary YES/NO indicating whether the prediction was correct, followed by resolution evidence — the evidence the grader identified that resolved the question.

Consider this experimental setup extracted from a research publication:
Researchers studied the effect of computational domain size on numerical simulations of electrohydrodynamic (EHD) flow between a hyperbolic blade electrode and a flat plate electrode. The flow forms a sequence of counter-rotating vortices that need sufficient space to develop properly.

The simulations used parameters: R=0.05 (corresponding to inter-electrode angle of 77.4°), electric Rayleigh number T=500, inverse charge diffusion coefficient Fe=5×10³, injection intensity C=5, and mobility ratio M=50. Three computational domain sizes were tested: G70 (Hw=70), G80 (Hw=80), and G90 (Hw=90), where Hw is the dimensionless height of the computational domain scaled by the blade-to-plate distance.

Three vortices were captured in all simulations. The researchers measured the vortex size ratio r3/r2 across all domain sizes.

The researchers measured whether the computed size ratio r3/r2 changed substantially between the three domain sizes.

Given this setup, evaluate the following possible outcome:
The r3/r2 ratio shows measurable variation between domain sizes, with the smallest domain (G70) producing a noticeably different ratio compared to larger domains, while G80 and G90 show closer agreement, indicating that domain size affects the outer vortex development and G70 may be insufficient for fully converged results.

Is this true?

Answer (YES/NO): NO